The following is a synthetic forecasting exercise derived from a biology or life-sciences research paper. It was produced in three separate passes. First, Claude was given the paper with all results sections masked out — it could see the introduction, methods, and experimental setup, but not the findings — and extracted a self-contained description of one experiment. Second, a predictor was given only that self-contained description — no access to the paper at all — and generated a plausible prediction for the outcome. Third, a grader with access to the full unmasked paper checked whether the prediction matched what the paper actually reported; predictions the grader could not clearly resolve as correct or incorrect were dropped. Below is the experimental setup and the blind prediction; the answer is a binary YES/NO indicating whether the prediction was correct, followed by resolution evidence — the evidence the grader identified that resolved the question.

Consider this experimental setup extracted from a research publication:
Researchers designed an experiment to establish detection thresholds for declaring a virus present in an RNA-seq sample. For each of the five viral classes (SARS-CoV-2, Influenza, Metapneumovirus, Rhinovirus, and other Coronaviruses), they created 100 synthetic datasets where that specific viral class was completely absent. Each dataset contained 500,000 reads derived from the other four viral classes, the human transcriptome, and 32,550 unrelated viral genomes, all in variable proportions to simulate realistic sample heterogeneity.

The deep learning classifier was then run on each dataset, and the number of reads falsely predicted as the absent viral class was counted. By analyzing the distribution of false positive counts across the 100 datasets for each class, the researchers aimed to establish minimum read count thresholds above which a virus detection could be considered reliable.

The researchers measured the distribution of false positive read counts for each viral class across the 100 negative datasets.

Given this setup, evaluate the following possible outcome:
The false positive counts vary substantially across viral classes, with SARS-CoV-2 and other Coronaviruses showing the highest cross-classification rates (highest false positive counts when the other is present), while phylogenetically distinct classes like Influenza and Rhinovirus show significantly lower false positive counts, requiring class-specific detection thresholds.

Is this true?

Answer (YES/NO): NO